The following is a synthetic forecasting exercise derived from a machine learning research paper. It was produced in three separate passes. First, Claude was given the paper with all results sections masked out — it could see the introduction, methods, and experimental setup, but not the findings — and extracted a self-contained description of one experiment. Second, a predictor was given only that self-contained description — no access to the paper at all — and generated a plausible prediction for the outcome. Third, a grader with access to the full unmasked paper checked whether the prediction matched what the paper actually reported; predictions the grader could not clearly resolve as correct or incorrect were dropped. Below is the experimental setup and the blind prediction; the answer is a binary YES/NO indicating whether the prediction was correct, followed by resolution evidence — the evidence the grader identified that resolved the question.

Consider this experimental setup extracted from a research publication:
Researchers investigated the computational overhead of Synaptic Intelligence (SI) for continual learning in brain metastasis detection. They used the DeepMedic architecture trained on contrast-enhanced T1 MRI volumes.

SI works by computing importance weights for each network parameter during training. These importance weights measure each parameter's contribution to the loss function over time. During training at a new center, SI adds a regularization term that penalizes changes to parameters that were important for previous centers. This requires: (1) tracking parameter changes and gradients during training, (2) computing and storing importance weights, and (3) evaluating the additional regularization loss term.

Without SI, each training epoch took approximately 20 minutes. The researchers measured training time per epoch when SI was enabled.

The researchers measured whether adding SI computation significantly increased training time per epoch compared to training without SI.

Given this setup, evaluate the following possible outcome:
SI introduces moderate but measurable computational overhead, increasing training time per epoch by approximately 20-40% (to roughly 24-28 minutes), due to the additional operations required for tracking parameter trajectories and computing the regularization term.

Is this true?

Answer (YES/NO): NO